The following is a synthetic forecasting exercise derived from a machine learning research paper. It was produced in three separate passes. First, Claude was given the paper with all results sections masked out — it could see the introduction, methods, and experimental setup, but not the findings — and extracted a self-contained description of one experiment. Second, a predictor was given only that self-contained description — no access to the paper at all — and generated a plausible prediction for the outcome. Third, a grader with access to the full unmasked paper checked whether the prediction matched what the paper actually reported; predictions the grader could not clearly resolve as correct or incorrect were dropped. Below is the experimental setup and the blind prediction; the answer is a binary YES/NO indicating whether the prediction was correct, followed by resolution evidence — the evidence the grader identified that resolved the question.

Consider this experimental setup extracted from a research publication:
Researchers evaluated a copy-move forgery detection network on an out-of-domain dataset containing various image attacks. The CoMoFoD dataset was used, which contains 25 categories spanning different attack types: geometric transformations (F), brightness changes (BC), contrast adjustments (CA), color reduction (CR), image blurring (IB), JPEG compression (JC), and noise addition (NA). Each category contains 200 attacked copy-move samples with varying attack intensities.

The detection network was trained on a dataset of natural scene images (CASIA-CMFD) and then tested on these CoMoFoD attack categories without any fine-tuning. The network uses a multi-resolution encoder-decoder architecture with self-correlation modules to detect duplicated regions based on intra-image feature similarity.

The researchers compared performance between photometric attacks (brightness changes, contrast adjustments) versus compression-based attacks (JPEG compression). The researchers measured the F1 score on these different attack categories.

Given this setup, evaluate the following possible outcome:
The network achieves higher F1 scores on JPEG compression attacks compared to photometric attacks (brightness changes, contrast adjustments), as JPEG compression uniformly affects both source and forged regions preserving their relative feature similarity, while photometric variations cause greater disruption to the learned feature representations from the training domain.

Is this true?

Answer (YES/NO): NO